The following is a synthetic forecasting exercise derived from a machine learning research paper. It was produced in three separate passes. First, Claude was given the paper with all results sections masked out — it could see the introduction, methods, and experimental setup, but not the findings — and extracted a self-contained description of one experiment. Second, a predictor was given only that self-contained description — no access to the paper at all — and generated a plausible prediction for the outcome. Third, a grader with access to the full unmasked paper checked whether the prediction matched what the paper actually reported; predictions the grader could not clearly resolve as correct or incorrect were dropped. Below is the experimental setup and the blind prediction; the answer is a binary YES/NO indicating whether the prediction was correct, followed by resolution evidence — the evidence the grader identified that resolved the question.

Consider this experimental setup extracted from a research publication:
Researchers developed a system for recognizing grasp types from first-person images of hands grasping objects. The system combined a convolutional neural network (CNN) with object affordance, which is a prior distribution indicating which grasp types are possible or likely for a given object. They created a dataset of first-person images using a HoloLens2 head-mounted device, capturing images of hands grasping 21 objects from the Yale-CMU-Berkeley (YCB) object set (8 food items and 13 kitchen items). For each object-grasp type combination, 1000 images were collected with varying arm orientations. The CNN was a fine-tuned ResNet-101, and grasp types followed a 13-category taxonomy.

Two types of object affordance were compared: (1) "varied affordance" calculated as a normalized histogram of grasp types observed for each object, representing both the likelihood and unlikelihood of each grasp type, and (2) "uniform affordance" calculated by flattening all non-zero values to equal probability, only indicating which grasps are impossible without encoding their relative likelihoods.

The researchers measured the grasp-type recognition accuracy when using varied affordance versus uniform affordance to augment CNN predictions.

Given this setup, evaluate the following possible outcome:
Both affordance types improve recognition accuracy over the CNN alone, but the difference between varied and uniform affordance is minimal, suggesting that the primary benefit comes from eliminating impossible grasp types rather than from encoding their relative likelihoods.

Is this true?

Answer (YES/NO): YES